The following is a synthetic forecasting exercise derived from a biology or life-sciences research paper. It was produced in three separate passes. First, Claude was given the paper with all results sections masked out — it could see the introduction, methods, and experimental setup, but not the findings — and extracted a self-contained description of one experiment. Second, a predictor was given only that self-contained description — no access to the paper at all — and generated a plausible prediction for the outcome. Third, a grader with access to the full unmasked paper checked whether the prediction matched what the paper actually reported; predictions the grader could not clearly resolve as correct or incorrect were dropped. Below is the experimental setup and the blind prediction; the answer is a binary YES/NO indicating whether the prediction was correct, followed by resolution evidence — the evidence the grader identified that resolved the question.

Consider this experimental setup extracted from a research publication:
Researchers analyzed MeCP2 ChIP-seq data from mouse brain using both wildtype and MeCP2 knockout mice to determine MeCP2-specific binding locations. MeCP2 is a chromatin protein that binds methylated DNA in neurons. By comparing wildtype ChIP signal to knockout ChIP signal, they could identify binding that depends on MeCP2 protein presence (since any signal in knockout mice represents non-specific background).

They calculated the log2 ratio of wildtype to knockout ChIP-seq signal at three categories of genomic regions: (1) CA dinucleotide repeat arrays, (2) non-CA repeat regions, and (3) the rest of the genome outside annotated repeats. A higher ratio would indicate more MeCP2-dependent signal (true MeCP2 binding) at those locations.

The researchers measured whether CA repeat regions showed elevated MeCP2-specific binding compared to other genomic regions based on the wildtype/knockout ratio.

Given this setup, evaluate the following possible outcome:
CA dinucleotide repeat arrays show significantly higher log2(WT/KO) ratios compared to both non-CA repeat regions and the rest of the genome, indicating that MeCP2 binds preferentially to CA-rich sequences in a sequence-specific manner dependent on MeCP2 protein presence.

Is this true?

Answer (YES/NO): NO